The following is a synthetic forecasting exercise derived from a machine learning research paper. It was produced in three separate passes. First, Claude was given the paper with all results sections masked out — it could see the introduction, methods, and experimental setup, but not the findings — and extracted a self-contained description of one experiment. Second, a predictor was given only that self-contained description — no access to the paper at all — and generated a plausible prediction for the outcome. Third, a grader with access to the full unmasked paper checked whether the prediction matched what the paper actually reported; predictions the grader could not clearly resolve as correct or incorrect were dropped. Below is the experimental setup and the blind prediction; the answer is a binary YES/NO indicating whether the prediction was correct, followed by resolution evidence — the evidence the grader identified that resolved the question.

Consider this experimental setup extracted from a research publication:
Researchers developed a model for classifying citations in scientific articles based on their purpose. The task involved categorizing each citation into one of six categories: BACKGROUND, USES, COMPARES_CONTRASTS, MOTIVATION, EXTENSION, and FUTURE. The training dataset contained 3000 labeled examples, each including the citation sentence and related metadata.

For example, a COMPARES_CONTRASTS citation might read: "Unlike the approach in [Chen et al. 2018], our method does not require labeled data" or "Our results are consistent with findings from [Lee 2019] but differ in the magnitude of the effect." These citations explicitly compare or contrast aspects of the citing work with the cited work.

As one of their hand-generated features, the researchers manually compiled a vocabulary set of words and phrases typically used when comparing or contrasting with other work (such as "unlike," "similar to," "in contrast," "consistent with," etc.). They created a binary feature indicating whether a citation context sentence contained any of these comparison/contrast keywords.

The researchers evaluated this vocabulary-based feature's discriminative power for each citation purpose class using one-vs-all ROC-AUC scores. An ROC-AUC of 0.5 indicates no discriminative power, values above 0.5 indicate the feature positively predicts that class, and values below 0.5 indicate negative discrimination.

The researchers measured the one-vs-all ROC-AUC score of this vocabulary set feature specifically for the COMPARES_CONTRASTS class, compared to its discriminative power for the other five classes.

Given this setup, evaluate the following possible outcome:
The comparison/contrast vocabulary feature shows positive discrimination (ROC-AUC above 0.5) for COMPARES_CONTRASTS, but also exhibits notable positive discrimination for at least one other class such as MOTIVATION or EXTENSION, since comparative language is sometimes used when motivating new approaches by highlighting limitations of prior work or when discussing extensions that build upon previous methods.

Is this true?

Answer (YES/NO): NO